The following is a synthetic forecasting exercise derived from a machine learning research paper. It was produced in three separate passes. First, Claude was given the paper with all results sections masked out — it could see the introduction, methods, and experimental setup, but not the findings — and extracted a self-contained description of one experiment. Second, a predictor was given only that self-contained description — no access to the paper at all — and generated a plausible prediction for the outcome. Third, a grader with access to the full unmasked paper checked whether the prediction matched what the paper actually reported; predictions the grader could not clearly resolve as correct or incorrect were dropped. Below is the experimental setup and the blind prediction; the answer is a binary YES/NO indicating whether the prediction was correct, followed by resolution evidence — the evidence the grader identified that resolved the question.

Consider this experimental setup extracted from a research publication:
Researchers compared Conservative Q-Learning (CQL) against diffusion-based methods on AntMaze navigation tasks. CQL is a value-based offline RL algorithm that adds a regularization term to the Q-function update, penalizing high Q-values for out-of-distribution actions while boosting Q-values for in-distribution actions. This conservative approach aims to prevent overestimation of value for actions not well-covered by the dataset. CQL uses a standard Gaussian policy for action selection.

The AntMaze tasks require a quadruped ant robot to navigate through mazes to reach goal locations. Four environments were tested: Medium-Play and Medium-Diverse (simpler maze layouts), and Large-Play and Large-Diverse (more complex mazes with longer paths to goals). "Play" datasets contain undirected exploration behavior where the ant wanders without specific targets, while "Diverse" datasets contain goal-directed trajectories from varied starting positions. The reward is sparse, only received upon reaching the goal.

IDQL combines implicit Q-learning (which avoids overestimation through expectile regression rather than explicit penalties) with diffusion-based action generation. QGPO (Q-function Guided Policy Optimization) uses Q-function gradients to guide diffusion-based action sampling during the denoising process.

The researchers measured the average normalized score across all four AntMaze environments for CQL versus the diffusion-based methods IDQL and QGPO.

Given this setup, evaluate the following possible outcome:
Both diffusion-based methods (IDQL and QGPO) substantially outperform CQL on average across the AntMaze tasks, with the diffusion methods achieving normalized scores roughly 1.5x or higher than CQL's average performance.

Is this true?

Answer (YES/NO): YES